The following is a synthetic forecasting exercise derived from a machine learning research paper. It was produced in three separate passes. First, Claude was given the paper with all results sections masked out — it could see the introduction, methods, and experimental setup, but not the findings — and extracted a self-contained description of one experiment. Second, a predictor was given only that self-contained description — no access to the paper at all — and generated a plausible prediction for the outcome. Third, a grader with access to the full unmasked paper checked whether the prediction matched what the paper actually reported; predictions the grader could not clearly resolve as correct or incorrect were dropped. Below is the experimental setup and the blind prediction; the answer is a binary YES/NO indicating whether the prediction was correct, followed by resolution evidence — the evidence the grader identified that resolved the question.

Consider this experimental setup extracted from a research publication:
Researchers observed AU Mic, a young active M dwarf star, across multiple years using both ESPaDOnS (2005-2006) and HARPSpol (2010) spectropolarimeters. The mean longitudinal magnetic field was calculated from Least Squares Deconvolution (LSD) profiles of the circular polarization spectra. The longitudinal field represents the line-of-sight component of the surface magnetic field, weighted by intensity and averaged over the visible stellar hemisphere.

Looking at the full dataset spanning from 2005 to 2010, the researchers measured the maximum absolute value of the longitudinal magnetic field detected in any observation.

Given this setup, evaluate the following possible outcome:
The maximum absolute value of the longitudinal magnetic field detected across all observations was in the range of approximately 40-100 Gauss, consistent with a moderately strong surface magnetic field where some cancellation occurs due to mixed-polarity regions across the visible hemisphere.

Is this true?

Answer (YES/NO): YES